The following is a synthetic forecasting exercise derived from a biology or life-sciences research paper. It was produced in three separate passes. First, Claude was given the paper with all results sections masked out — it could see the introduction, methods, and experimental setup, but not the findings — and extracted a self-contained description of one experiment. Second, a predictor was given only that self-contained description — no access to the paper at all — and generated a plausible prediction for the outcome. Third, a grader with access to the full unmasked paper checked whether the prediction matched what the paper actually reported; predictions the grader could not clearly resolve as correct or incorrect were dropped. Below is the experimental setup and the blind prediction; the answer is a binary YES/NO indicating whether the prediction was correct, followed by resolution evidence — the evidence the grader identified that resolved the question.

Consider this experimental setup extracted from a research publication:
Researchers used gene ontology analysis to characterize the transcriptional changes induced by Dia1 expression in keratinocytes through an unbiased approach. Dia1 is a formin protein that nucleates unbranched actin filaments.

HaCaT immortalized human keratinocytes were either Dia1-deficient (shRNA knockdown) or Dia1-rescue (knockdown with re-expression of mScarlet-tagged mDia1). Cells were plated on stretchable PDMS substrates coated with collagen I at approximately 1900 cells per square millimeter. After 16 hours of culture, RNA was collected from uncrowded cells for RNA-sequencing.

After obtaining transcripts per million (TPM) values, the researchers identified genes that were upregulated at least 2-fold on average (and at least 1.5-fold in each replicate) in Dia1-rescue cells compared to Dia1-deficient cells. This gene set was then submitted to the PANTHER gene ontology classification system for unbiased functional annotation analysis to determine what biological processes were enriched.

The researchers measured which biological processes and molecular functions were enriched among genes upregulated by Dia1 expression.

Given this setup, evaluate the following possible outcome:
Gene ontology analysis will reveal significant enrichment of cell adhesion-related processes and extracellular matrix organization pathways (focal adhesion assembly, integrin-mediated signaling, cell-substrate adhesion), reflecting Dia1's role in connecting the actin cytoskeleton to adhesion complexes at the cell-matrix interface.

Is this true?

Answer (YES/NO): NO